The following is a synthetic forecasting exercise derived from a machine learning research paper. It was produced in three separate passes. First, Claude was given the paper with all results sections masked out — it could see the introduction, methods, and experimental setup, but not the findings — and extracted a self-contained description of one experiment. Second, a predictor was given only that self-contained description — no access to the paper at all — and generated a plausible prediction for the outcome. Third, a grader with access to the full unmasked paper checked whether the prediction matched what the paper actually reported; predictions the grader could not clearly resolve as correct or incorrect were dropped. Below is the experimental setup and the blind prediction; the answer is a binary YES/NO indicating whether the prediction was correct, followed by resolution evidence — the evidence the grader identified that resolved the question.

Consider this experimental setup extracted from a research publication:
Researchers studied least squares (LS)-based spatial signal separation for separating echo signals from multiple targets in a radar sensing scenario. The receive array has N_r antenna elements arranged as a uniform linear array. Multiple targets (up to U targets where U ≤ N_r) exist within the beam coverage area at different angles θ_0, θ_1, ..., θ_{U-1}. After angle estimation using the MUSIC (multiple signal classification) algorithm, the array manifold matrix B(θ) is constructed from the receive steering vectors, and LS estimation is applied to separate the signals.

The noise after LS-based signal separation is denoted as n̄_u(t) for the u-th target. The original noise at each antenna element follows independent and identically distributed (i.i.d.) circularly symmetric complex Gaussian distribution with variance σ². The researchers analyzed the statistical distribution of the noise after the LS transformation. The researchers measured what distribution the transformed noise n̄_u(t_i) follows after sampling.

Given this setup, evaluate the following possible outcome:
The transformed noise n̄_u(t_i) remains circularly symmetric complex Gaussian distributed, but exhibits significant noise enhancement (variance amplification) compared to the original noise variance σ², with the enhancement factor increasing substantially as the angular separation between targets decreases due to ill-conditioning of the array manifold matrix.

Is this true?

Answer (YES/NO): NO